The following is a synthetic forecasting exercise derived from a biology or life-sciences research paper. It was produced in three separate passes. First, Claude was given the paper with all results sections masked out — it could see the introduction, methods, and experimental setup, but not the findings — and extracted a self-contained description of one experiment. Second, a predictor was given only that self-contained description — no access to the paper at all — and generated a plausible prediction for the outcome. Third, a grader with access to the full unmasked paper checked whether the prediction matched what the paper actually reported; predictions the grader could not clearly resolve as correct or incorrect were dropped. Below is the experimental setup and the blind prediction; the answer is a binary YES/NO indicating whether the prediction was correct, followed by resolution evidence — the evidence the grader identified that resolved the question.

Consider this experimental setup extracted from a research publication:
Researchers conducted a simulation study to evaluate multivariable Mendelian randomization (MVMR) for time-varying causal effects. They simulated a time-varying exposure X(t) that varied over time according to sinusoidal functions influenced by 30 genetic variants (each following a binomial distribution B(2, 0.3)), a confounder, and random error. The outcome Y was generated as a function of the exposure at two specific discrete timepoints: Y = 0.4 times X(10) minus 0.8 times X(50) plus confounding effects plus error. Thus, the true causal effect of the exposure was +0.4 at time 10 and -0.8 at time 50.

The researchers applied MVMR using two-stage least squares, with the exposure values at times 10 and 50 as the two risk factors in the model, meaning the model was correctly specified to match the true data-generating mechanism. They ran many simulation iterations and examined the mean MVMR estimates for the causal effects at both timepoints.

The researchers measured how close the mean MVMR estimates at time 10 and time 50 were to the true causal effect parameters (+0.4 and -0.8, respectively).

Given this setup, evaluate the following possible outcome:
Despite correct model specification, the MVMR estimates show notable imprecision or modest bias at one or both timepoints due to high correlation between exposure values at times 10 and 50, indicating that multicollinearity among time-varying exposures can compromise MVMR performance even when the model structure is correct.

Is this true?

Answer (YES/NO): NO